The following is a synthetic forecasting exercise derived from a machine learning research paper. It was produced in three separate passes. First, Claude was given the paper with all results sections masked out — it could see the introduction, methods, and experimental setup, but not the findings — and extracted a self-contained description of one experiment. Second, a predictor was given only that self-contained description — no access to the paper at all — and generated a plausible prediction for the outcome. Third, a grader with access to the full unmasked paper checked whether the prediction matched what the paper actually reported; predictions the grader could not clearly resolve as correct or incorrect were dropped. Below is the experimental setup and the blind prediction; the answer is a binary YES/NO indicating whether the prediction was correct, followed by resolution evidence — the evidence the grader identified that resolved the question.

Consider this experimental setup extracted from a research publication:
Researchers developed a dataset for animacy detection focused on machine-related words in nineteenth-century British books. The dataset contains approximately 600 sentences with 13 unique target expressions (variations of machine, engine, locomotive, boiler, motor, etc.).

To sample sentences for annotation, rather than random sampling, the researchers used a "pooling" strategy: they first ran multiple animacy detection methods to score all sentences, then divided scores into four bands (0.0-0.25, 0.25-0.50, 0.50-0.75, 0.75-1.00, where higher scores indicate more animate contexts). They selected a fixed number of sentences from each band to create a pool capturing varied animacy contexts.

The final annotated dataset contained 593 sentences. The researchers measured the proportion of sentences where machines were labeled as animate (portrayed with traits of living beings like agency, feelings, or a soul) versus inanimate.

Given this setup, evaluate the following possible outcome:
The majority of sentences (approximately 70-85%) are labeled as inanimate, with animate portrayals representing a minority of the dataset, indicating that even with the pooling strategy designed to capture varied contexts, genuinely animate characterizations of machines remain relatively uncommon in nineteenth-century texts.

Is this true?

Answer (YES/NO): NO